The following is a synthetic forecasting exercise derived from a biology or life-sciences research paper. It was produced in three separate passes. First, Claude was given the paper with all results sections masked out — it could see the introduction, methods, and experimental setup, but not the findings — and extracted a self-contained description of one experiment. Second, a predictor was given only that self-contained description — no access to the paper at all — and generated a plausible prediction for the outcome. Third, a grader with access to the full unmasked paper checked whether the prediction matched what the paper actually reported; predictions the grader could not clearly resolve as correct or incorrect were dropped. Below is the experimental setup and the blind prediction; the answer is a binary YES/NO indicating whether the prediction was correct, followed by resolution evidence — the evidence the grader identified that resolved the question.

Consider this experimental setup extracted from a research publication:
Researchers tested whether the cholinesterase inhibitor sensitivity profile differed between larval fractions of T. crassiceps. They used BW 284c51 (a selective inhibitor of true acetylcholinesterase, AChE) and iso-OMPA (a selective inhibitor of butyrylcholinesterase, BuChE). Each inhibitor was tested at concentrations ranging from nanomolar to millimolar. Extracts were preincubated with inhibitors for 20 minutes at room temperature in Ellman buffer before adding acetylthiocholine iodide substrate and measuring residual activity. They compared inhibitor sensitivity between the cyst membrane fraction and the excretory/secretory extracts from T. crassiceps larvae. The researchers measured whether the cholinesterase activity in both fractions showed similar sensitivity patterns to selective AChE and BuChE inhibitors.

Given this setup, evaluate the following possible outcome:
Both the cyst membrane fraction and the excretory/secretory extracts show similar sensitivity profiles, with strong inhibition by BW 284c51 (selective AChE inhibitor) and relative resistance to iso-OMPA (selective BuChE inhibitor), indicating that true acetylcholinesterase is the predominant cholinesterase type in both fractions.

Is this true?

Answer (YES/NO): YES